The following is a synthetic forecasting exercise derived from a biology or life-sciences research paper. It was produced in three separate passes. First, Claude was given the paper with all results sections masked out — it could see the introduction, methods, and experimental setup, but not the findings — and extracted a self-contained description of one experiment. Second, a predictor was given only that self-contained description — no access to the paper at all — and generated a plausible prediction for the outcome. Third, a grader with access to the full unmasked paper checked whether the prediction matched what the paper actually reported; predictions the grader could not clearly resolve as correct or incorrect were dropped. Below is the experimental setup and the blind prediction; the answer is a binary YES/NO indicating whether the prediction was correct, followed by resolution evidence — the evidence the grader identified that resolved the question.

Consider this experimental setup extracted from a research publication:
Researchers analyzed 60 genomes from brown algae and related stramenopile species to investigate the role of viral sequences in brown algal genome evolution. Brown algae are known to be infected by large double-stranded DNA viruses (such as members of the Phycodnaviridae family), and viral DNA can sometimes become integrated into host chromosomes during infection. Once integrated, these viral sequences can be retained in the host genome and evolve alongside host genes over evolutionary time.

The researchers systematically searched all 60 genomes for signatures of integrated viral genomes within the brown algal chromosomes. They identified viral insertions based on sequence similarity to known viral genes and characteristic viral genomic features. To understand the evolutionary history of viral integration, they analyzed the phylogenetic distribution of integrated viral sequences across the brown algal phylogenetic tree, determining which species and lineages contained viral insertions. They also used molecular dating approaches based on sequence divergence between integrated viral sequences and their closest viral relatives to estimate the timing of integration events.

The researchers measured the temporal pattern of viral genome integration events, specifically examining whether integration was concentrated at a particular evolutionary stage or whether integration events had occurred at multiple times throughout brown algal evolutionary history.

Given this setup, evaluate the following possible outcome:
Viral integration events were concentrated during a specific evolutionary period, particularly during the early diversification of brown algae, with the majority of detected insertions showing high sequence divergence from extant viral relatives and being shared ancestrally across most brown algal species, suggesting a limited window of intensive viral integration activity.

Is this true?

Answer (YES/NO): NO